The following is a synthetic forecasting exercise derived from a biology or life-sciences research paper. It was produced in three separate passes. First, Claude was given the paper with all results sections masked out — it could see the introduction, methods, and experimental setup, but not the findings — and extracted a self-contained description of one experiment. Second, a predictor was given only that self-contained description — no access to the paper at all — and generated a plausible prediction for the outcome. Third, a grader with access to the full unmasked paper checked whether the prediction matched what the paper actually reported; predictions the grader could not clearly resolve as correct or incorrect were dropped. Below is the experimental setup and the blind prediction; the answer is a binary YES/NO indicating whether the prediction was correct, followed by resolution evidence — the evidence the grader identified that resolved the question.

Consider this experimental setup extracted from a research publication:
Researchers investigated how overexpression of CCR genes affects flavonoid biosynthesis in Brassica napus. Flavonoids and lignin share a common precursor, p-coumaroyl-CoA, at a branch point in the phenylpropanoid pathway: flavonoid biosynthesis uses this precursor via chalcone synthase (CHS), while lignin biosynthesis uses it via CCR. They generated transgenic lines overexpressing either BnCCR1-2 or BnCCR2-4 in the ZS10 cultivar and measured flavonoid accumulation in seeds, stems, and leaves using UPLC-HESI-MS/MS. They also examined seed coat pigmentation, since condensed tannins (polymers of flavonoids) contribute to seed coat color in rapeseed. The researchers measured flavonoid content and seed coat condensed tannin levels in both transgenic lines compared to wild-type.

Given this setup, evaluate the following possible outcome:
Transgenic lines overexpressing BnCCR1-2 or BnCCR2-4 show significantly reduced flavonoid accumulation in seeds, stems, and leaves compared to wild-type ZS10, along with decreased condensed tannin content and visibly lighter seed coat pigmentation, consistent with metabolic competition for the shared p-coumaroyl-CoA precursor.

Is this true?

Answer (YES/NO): NO